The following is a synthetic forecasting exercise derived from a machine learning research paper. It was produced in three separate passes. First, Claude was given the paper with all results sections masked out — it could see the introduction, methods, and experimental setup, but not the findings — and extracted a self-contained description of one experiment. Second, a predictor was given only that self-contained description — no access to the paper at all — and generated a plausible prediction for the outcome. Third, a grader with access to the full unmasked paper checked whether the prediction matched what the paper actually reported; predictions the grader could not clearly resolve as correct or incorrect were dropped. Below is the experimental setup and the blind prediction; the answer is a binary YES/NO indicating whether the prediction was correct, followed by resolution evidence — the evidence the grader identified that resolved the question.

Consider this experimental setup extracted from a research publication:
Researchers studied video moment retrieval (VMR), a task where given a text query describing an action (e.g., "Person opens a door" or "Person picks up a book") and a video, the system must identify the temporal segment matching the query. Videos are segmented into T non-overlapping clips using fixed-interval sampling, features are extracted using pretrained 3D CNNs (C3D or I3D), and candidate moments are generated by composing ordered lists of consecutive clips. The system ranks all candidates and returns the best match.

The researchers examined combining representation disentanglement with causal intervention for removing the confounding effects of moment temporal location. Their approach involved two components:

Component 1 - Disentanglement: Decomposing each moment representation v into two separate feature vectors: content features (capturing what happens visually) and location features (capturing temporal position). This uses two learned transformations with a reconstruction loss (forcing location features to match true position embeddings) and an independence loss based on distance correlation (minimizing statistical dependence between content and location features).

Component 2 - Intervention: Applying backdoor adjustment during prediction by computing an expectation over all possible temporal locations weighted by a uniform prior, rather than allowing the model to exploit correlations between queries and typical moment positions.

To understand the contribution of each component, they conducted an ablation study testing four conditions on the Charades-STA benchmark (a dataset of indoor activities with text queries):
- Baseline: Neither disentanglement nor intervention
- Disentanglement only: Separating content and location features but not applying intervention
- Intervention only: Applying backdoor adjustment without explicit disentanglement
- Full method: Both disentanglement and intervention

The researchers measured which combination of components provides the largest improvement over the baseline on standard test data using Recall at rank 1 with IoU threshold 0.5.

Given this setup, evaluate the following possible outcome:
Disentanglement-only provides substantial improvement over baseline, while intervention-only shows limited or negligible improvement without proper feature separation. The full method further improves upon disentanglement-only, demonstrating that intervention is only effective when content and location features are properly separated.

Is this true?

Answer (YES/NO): NO